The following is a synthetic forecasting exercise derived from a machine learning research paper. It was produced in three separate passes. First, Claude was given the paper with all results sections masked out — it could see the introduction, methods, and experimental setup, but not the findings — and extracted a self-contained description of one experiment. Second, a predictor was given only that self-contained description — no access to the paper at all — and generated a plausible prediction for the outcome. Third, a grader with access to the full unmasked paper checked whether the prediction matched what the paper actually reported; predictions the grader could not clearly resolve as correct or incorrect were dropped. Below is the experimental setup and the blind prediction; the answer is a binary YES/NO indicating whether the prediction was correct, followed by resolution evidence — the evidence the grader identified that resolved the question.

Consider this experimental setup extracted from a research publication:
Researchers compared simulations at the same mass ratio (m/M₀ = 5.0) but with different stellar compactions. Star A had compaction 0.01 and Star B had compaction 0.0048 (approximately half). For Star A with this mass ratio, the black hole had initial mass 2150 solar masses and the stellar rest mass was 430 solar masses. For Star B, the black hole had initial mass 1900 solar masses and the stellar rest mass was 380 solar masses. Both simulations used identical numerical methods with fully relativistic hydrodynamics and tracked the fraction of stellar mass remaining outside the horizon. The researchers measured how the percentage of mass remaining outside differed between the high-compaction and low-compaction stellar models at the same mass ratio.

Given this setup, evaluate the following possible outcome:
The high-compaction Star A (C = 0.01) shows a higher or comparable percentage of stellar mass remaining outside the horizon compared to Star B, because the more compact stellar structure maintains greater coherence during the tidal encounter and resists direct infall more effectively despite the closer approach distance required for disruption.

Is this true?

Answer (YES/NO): NO